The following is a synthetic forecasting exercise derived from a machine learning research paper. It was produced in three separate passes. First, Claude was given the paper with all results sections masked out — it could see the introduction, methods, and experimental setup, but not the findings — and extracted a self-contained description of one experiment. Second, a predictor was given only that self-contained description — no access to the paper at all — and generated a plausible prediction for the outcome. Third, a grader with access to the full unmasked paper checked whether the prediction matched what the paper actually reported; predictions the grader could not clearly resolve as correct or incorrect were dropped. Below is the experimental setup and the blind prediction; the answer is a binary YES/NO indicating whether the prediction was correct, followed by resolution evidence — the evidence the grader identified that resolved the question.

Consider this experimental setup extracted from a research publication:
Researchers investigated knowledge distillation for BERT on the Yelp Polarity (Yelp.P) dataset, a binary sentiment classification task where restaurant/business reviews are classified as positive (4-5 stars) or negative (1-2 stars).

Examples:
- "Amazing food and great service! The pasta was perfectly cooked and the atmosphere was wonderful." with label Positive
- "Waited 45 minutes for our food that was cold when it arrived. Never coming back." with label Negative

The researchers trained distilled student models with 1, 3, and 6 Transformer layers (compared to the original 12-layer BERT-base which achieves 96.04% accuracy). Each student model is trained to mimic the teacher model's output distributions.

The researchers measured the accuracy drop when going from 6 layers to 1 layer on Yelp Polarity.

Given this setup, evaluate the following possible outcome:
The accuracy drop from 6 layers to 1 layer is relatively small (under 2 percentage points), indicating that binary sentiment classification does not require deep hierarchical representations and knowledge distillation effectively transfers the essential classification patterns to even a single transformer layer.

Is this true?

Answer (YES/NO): NO